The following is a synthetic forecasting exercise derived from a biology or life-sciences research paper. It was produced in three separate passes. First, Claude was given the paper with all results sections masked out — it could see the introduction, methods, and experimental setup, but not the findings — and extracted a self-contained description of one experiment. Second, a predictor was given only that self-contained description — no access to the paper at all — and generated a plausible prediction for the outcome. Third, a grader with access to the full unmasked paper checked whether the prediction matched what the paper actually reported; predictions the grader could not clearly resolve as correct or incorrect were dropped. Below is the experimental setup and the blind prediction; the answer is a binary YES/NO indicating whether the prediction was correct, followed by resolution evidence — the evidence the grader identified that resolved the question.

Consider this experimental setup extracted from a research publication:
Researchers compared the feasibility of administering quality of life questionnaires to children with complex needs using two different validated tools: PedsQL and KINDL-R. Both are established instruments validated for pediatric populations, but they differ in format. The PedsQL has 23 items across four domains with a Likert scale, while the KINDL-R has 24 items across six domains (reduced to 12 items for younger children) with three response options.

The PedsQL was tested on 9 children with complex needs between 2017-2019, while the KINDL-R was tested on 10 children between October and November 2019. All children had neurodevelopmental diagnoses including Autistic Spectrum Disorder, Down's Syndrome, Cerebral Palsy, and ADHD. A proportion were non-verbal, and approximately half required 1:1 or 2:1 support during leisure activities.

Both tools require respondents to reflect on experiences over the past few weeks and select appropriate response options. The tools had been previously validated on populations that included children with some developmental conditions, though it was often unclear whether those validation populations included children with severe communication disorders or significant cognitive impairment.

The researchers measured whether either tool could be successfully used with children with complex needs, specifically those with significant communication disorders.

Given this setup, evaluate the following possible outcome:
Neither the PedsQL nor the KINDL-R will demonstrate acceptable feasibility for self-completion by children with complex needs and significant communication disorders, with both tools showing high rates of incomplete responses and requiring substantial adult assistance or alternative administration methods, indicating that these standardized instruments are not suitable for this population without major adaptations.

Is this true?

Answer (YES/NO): YES